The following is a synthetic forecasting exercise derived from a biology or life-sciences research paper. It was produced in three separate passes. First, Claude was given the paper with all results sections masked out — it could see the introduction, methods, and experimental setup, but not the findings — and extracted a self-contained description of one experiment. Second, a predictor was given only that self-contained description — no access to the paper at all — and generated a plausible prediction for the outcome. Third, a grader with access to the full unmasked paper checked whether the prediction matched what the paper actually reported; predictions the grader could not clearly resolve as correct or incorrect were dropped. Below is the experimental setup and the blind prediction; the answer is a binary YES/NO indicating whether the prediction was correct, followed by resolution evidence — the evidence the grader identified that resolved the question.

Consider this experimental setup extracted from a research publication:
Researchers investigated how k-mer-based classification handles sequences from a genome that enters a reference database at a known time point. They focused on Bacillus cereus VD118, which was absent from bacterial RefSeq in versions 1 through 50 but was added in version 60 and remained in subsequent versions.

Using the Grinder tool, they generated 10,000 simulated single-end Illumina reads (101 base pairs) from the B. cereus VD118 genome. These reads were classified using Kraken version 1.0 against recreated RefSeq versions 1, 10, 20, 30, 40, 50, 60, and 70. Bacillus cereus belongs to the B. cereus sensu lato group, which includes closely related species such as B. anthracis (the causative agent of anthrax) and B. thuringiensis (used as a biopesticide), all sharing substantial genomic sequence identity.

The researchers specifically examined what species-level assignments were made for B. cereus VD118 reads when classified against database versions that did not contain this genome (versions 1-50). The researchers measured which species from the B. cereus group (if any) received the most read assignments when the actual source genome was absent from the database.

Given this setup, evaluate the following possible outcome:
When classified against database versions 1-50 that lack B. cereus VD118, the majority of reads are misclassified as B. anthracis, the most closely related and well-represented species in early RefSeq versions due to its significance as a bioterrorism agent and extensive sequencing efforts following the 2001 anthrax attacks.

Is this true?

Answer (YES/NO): NO